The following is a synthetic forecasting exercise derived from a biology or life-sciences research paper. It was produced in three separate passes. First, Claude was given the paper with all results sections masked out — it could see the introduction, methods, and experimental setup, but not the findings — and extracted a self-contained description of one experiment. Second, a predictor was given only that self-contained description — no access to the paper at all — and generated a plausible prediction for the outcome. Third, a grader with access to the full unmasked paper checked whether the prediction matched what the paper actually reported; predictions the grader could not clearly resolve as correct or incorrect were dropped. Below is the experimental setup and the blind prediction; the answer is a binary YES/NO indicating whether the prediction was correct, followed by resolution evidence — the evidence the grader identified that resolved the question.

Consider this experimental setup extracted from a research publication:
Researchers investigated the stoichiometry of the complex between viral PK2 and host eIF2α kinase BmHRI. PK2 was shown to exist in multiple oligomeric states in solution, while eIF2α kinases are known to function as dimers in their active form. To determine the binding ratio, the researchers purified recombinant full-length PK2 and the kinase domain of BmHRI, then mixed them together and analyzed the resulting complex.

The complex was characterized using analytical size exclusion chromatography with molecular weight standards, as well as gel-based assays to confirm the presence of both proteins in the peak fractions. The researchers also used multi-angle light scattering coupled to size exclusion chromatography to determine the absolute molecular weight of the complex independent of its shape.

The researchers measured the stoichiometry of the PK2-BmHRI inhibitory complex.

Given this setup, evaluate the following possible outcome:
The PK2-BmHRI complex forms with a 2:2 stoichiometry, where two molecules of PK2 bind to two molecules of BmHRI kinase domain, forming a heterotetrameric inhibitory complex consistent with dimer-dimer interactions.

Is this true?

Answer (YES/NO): NO